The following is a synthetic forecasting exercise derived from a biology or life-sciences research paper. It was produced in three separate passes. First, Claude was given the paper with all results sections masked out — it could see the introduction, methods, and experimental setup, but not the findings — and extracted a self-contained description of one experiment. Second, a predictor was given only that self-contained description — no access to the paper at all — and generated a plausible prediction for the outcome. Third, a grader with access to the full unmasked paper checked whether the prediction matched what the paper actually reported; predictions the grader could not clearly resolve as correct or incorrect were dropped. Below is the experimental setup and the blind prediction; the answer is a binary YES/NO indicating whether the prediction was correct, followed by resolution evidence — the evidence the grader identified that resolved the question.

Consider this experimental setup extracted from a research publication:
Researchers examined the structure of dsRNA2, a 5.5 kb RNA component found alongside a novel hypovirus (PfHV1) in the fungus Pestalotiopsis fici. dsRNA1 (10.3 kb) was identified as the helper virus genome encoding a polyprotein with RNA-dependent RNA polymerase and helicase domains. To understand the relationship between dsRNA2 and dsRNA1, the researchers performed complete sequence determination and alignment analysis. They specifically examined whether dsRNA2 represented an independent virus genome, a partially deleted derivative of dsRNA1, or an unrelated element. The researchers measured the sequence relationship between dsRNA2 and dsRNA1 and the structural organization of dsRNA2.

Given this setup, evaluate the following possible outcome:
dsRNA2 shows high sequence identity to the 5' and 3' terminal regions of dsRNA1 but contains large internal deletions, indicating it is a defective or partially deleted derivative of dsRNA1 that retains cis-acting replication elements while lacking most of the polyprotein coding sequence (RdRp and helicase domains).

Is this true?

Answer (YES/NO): NO